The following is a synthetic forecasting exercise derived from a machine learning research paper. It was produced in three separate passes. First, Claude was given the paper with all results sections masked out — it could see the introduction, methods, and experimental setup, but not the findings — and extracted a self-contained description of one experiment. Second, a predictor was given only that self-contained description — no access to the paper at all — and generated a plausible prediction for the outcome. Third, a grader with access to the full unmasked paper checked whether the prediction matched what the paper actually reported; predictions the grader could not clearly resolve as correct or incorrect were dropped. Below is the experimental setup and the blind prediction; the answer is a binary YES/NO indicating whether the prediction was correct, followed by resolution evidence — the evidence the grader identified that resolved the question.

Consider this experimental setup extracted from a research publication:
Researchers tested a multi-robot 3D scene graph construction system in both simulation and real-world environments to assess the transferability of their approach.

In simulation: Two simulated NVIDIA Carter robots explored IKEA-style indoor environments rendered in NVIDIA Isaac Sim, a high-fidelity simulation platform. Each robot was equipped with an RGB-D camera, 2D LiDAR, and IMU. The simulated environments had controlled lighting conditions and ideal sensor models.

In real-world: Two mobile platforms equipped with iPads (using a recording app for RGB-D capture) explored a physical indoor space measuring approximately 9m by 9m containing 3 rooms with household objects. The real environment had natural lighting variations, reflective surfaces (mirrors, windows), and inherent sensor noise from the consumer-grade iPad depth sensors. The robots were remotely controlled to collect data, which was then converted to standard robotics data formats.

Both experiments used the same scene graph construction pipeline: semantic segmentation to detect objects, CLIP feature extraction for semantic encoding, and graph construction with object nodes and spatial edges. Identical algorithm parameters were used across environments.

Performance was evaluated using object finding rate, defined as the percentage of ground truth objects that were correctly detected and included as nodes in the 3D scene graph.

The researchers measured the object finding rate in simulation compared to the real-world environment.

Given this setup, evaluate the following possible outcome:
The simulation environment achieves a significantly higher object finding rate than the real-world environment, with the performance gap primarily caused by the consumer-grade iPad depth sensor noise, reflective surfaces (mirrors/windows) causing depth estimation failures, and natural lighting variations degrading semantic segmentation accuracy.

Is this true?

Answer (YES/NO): NO